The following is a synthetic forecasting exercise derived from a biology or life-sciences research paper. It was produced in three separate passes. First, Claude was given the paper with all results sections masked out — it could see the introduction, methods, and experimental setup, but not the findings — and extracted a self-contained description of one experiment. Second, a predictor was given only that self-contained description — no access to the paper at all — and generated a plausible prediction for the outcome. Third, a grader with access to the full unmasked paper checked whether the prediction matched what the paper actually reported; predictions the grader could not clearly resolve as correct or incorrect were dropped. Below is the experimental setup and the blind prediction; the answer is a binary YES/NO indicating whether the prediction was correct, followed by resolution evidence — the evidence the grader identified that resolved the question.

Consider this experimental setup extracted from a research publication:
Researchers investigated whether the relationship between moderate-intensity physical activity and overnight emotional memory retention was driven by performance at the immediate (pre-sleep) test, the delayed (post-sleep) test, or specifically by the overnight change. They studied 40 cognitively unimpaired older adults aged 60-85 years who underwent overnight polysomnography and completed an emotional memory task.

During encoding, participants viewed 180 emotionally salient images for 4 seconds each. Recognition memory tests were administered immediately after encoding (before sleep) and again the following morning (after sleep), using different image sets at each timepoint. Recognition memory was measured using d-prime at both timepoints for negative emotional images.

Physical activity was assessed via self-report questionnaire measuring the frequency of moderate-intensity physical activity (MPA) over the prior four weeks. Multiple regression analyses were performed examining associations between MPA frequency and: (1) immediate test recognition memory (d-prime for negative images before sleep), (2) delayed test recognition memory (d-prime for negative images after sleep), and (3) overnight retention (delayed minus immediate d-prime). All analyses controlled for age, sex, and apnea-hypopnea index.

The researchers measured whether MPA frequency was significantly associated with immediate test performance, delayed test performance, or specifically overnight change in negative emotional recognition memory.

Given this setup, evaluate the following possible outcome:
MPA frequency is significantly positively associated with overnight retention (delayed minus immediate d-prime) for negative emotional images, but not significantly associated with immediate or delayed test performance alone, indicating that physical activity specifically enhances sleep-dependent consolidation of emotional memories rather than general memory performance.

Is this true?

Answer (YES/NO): YES